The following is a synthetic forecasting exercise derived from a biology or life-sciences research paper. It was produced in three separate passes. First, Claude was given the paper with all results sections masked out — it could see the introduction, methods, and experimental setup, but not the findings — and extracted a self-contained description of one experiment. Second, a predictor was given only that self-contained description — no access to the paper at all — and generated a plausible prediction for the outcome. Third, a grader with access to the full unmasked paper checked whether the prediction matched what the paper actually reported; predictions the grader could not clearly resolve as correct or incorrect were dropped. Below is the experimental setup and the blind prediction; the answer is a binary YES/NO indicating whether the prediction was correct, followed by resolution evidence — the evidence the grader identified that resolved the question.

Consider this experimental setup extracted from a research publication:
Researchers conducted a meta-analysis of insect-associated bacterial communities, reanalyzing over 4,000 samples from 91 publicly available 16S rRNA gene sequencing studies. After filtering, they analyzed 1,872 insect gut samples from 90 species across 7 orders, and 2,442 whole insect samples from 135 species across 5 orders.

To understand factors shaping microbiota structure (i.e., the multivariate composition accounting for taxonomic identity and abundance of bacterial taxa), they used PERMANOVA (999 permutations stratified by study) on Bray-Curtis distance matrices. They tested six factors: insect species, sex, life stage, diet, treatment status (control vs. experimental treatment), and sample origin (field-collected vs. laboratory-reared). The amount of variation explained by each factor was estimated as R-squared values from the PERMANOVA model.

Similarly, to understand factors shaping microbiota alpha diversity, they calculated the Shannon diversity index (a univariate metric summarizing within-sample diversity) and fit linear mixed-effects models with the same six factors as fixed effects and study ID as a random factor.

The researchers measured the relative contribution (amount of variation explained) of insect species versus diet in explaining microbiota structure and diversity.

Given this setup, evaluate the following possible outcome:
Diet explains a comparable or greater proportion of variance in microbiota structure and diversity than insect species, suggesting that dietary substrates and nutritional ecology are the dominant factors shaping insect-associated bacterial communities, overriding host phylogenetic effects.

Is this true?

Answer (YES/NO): NO